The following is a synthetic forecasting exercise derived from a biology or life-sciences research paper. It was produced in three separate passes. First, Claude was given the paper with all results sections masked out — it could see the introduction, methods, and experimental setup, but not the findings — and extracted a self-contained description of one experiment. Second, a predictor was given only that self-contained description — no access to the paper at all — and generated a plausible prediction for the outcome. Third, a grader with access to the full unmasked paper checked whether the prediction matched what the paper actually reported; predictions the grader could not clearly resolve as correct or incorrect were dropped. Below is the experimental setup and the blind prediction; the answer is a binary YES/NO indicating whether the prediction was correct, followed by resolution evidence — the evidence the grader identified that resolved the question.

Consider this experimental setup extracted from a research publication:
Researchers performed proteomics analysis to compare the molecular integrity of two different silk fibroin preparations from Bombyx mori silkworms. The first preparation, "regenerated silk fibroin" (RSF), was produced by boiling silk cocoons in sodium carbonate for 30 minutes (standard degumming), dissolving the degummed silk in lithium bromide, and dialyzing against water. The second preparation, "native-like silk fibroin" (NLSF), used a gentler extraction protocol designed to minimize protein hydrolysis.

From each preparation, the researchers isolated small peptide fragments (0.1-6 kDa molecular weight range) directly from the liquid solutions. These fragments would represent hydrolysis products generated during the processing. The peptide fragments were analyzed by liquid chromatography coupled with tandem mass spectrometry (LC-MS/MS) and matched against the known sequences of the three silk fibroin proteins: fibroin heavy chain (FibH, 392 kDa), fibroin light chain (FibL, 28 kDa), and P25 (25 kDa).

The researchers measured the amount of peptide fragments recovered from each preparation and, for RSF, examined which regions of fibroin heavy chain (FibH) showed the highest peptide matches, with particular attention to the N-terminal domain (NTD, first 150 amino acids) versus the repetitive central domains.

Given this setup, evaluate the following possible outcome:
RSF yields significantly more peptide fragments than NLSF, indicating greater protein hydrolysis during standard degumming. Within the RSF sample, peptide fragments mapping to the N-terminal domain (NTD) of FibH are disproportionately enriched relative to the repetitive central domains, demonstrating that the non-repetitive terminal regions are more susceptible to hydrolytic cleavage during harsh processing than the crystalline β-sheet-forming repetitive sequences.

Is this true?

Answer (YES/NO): YES